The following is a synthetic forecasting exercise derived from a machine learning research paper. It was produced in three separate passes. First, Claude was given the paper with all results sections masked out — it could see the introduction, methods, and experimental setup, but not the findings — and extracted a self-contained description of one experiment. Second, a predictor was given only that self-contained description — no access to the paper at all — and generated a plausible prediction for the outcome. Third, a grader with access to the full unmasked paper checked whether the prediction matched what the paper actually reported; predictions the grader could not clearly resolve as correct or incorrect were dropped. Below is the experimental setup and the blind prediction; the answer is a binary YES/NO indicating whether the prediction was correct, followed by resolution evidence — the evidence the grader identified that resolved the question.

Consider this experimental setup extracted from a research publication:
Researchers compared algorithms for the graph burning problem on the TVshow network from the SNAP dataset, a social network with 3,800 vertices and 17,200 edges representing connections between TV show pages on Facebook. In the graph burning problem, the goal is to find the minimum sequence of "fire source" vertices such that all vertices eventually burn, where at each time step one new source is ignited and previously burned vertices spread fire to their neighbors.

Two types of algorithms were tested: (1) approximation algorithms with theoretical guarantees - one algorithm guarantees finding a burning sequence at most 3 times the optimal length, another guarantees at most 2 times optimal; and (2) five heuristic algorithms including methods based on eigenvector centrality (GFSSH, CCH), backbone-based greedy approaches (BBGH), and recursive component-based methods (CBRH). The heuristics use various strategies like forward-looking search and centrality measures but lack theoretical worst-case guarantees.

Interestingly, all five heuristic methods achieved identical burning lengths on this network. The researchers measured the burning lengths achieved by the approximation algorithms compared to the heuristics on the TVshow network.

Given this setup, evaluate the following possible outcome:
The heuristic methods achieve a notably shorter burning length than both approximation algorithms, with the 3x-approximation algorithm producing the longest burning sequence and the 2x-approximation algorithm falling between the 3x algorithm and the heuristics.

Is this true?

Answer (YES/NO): YES